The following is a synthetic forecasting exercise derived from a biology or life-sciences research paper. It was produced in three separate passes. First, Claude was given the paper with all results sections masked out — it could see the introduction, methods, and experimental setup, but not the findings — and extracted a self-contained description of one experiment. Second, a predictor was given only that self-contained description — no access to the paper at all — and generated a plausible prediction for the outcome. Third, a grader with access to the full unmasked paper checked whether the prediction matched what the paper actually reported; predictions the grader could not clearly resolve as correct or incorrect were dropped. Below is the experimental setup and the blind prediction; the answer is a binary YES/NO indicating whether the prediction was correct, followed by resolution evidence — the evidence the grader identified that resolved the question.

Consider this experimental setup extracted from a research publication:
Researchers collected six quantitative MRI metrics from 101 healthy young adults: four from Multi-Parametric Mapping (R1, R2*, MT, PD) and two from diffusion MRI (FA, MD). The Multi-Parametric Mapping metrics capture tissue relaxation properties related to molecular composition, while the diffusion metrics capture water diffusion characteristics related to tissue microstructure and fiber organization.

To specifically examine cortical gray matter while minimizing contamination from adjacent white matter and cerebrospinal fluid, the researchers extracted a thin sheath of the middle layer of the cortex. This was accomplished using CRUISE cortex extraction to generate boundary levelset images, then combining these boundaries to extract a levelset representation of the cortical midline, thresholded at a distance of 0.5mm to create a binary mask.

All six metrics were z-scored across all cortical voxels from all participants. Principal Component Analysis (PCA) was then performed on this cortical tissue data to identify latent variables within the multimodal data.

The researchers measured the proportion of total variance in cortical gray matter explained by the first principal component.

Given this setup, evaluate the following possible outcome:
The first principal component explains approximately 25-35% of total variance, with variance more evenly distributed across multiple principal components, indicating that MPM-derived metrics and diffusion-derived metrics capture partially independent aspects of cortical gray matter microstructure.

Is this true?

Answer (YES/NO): NO